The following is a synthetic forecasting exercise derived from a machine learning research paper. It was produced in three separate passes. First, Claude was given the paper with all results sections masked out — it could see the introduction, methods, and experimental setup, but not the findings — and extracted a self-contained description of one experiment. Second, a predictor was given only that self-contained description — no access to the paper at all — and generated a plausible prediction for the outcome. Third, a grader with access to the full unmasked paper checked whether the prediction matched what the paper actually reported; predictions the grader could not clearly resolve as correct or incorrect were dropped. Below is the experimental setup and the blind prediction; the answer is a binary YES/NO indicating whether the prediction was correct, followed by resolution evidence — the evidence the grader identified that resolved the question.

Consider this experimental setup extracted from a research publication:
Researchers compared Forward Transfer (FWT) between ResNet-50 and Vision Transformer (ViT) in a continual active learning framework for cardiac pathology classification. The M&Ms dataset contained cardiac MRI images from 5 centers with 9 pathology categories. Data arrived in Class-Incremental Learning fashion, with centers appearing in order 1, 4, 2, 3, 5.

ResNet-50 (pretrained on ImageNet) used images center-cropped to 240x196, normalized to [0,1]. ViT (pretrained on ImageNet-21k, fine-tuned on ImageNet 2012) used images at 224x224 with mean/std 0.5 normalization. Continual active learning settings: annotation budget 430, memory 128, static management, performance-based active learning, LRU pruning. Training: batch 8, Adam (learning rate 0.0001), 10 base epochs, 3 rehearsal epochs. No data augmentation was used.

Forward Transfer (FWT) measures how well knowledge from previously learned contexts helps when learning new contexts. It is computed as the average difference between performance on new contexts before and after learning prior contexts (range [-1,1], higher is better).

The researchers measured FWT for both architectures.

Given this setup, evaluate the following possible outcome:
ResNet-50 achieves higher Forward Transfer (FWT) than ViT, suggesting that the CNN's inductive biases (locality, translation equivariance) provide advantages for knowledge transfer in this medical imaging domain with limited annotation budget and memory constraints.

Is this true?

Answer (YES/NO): YES